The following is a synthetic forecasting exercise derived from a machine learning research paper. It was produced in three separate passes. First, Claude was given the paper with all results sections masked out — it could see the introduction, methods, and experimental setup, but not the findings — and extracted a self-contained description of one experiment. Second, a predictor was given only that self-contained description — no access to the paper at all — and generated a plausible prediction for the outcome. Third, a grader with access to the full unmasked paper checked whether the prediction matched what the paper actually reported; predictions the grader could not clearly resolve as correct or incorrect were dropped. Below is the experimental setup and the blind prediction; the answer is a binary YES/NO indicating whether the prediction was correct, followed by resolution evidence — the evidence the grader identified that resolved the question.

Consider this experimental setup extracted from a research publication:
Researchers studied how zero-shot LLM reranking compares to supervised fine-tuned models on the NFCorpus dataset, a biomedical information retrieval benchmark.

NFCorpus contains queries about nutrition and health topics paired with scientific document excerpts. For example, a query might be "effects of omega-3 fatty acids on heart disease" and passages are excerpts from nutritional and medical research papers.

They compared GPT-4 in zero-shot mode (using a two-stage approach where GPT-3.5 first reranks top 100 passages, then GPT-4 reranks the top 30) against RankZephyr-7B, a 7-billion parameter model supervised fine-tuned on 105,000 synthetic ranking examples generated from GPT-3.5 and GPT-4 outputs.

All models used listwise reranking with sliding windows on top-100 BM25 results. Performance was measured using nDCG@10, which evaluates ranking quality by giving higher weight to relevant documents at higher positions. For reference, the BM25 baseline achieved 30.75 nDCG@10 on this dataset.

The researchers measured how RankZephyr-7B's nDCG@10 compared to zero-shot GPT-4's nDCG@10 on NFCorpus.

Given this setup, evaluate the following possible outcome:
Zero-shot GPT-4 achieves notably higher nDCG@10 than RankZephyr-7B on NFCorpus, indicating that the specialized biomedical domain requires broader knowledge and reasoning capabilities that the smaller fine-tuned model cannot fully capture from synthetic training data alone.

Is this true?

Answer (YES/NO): NO